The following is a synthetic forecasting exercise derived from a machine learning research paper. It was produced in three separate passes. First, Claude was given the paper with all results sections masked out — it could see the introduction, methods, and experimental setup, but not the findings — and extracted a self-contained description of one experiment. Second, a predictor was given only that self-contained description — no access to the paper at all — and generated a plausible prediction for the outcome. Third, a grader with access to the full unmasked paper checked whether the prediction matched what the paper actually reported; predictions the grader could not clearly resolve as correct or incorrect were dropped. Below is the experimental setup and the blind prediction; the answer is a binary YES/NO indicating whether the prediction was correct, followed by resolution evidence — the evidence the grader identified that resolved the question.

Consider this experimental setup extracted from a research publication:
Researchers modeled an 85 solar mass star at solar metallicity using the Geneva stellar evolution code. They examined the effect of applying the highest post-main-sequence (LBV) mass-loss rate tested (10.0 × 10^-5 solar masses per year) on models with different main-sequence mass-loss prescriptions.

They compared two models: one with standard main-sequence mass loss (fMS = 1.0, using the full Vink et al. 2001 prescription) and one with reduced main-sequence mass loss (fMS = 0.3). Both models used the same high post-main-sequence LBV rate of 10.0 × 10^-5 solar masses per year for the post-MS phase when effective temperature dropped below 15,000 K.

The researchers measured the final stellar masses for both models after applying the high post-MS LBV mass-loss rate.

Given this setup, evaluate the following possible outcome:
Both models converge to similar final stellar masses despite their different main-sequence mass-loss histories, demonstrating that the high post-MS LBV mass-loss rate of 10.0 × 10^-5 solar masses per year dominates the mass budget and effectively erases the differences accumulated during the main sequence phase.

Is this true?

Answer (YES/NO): NO